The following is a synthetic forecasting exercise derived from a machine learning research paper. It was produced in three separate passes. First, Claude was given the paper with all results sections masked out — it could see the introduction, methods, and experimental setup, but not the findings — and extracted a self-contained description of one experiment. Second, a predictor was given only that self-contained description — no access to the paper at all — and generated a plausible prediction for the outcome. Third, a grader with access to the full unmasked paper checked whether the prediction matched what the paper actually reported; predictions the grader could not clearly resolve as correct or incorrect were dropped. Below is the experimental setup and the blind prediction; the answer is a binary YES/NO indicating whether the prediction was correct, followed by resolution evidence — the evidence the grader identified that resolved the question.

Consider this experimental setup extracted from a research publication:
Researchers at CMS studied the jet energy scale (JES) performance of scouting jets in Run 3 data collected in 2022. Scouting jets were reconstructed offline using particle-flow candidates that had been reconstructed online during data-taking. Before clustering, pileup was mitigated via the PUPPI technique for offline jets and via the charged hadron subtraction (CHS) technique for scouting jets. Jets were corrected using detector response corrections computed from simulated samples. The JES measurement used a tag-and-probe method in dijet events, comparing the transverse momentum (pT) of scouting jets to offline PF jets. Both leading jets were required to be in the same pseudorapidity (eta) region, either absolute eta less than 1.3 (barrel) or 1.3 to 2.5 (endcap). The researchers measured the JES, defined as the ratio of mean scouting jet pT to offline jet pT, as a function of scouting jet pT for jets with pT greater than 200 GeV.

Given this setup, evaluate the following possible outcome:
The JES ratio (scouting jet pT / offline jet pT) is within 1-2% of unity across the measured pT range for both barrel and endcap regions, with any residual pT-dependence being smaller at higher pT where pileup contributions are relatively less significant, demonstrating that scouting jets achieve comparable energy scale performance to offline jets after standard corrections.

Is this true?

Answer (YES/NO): NO